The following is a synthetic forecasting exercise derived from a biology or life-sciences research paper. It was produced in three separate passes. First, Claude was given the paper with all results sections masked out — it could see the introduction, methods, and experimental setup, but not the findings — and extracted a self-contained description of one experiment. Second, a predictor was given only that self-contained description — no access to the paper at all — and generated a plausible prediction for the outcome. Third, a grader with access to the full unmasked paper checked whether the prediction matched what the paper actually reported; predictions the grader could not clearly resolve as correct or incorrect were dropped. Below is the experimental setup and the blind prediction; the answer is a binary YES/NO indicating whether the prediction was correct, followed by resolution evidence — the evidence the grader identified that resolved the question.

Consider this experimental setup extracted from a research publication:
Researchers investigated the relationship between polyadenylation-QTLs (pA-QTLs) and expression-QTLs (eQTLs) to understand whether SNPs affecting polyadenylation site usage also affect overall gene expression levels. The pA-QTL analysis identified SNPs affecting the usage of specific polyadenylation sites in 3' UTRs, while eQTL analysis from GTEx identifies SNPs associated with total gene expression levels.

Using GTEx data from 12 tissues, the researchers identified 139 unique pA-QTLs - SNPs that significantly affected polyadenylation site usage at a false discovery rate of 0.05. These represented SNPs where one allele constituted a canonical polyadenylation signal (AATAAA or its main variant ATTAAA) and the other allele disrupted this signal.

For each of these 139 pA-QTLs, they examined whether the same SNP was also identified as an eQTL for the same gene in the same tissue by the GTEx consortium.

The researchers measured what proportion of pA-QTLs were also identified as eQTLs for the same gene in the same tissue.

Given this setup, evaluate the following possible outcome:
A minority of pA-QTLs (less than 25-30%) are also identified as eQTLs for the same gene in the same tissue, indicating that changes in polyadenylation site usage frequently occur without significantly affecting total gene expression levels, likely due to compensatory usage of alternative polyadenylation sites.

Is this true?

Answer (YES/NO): NO